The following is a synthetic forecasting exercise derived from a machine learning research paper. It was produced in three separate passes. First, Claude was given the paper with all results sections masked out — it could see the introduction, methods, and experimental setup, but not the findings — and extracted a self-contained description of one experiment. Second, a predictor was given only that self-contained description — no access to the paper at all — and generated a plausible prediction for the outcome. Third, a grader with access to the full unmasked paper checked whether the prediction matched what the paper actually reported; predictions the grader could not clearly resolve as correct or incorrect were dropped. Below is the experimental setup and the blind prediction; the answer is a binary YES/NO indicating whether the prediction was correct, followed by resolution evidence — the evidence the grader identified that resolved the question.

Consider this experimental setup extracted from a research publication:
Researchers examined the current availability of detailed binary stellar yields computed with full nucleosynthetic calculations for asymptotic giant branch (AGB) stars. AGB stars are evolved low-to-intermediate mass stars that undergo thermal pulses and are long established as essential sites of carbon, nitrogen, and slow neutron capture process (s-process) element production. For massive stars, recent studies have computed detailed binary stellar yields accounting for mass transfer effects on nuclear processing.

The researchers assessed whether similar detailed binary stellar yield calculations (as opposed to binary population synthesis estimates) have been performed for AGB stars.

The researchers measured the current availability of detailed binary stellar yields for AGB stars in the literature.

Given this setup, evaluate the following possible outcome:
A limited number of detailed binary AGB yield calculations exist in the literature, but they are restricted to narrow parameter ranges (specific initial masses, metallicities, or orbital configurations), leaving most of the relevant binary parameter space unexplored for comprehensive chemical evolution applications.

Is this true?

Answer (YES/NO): NO